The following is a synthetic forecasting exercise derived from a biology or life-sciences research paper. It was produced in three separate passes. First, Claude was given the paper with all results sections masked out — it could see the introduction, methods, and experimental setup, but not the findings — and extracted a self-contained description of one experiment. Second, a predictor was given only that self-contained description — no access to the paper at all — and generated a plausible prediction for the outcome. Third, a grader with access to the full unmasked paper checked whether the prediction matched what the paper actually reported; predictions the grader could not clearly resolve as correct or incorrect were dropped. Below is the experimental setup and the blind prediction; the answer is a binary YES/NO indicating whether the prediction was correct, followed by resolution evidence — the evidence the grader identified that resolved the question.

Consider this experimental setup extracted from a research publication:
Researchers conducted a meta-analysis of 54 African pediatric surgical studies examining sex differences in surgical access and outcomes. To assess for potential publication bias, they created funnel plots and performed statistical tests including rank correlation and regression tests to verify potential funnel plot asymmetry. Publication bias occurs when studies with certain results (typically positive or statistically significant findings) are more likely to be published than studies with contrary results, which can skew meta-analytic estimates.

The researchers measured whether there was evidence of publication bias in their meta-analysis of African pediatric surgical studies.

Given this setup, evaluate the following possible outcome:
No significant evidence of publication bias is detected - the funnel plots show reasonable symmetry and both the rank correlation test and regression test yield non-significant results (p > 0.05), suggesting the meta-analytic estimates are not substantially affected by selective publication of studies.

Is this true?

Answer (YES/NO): YES